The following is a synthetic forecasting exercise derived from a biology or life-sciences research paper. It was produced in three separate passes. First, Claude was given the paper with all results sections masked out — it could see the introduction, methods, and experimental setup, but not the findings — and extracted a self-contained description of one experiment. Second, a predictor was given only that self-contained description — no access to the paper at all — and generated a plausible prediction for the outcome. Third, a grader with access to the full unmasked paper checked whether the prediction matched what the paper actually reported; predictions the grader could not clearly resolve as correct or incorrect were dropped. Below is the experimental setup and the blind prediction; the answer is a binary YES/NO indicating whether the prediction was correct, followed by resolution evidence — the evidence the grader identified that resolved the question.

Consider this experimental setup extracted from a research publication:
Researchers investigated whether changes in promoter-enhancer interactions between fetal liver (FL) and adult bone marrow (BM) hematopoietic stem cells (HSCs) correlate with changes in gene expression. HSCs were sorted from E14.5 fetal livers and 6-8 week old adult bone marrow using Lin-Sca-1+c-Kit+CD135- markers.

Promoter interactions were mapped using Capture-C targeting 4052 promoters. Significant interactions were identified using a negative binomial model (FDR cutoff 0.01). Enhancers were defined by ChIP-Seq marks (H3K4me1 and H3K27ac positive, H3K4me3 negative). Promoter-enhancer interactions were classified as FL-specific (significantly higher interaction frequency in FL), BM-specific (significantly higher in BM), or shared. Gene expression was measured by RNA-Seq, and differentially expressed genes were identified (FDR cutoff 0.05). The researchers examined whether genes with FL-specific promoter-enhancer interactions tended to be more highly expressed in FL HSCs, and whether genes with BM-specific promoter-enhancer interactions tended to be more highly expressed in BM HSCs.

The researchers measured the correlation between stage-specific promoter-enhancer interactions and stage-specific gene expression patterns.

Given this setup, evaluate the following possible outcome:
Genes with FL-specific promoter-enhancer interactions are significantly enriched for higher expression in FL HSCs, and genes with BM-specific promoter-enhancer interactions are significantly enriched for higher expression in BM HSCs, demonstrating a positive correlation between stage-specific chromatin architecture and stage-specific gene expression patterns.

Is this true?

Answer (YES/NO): YES